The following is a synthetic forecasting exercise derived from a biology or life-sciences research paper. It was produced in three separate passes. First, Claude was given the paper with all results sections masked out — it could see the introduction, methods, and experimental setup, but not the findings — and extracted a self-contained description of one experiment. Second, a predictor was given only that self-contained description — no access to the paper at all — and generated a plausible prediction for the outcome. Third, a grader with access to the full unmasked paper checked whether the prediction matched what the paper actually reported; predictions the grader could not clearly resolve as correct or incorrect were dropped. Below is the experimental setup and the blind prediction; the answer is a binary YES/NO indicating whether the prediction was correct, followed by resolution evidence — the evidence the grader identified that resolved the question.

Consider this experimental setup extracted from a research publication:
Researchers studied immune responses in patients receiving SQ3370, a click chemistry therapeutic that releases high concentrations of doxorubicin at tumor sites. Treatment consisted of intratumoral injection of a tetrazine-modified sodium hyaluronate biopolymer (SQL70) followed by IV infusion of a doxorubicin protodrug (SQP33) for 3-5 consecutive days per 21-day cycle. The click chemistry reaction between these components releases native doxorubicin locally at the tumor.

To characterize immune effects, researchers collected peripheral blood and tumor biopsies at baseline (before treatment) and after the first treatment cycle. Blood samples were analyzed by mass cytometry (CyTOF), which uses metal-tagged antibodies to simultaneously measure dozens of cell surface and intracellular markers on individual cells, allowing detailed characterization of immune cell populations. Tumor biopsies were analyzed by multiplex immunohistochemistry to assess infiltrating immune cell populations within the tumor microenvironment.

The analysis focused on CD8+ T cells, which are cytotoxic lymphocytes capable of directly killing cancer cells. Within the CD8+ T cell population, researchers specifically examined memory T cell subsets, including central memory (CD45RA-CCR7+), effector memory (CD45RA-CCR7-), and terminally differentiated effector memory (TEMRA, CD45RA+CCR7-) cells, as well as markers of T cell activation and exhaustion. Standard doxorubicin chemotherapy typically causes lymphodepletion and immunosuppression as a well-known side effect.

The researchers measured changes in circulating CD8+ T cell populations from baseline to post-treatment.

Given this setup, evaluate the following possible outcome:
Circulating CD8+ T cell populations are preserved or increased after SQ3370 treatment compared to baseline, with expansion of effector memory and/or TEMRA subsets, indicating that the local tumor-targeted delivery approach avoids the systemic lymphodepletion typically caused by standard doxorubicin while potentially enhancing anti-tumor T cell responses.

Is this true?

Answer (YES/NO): YES